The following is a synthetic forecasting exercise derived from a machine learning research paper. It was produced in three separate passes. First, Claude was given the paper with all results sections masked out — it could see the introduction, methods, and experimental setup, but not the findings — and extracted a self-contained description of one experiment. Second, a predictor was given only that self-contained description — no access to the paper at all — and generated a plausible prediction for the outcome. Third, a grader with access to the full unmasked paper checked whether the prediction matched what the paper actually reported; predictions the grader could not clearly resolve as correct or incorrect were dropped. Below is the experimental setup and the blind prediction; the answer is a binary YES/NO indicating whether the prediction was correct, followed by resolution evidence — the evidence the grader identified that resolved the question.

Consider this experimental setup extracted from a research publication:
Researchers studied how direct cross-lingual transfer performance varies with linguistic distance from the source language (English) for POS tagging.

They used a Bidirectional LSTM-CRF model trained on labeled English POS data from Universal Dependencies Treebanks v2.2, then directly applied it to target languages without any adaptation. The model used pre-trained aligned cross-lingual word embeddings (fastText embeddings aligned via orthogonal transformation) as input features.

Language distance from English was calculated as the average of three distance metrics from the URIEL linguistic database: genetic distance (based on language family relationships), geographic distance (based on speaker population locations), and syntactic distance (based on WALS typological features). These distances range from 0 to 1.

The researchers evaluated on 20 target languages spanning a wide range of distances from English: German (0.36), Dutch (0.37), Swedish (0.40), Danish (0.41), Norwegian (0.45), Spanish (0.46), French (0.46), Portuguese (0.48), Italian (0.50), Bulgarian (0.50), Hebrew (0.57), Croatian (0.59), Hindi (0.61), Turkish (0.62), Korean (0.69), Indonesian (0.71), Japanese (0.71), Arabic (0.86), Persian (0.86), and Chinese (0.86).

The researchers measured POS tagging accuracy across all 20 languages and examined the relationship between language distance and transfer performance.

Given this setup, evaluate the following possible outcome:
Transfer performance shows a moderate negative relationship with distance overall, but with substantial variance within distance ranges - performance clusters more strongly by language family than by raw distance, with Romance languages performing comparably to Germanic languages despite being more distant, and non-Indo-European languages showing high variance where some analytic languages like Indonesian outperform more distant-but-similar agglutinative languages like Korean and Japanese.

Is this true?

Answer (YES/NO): YES